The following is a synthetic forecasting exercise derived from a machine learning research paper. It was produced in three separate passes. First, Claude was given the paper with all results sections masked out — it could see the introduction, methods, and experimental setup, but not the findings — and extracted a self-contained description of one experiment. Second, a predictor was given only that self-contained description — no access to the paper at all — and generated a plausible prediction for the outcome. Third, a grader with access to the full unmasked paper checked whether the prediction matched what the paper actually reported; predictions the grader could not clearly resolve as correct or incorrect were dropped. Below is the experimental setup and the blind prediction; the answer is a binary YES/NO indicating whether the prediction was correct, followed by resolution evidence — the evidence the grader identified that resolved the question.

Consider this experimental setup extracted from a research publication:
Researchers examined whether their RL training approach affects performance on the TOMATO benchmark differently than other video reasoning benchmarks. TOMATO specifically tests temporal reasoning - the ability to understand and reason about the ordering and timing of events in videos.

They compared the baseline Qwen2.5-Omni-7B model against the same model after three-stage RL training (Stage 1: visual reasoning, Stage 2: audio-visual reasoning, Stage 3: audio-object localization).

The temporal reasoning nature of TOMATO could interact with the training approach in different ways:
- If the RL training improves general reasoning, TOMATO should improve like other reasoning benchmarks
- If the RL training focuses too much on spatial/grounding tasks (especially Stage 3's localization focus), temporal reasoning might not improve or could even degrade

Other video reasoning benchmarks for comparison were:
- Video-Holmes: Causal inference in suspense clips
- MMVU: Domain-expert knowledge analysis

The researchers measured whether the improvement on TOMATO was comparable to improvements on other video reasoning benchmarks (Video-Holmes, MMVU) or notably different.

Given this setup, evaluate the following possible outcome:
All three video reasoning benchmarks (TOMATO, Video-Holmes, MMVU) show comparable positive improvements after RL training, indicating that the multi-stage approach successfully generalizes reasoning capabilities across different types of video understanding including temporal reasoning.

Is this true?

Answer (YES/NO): NO